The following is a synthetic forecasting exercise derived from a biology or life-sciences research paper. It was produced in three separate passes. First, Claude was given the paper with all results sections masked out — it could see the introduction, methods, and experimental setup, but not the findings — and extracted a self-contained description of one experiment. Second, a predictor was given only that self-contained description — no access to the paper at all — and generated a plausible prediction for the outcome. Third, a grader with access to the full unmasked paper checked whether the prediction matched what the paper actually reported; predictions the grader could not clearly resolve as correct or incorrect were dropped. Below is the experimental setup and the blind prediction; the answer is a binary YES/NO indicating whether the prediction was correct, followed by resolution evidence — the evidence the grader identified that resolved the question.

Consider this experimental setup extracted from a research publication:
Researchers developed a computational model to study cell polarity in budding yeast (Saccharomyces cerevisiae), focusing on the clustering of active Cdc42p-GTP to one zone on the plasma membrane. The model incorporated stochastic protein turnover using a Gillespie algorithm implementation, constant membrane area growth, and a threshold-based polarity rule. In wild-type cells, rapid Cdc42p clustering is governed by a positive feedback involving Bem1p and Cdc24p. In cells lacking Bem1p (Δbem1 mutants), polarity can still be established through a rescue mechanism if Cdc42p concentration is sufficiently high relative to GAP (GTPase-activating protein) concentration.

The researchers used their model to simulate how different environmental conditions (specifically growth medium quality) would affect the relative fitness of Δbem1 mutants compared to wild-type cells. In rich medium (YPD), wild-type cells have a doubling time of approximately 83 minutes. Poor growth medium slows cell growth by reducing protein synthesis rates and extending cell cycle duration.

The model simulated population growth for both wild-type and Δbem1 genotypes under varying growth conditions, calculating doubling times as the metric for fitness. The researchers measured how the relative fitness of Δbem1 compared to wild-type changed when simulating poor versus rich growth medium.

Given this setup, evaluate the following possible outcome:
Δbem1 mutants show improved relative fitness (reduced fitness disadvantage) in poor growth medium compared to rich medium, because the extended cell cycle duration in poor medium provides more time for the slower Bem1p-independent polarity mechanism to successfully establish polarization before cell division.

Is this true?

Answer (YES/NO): NO